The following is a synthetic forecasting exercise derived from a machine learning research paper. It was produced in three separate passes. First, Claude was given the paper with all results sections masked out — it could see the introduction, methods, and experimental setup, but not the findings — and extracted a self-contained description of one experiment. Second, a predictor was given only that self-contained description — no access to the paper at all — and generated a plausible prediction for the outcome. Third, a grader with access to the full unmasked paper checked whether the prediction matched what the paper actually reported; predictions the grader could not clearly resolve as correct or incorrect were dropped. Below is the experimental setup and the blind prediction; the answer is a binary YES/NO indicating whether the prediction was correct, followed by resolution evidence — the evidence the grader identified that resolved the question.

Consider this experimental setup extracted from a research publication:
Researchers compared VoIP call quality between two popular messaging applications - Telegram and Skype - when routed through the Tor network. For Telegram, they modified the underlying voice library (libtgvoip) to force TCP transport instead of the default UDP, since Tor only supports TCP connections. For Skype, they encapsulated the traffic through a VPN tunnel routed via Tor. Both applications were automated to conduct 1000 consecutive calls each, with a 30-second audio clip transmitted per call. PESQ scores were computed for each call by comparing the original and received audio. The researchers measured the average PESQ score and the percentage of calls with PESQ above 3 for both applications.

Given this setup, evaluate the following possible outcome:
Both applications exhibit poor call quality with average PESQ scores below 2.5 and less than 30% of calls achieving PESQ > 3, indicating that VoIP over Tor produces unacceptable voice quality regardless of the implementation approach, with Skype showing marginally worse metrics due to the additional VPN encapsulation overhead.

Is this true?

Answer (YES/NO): NO